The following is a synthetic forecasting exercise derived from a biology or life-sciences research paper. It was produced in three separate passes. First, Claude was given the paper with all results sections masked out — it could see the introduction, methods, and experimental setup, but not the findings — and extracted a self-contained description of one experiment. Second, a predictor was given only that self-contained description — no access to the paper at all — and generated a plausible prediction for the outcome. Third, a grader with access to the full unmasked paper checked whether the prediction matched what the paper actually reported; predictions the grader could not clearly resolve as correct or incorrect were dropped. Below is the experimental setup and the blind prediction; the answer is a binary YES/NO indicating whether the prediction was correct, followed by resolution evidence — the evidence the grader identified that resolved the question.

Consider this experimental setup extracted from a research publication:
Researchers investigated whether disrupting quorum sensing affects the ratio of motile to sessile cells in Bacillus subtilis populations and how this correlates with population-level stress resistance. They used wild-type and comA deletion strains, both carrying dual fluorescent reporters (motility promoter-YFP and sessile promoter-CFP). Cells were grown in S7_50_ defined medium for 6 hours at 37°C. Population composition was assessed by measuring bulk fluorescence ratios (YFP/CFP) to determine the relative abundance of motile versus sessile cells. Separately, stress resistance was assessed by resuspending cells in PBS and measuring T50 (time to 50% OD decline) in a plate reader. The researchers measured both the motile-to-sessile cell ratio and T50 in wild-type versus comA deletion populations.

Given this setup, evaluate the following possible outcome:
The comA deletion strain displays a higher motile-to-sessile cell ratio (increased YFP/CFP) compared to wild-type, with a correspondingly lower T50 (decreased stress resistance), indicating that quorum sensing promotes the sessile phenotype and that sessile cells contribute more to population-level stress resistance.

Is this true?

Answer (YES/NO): YES